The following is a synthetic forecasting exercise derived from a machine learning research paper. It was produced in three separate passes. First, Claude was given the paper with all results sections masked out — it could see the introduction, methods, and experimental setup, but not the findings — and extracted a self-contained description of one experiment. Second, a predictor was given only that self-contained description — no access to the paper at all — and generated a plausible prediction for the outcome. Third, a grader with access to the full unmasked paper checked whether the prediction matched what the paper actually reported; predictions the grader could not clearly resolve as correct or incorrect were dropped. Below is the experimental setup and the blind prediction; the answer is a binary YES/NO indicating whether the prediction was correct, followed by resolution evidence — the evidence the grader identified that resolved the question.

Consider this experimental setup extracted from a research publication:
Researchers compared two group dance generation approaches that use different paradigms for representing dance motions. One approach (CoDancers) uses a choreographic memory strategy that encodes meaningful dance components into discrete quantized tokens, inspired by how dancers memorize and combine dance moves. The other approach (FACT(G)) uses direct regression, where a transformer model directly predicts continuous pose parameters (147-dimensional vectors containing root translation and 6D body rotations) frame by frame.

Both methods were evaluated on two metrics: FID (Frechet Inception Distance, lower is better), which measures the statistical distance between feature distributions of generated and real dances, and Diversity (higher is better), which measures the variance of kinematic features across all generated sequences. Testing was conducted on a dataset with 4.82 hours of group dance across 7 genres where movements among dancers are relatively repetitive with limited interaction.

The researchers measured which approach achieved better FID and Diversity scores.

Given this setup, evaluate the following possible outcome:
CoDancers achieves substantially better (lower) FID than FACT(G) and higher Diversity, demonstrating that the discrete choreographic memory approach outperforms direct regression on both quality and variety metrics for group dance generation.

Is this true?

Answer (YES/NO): YES